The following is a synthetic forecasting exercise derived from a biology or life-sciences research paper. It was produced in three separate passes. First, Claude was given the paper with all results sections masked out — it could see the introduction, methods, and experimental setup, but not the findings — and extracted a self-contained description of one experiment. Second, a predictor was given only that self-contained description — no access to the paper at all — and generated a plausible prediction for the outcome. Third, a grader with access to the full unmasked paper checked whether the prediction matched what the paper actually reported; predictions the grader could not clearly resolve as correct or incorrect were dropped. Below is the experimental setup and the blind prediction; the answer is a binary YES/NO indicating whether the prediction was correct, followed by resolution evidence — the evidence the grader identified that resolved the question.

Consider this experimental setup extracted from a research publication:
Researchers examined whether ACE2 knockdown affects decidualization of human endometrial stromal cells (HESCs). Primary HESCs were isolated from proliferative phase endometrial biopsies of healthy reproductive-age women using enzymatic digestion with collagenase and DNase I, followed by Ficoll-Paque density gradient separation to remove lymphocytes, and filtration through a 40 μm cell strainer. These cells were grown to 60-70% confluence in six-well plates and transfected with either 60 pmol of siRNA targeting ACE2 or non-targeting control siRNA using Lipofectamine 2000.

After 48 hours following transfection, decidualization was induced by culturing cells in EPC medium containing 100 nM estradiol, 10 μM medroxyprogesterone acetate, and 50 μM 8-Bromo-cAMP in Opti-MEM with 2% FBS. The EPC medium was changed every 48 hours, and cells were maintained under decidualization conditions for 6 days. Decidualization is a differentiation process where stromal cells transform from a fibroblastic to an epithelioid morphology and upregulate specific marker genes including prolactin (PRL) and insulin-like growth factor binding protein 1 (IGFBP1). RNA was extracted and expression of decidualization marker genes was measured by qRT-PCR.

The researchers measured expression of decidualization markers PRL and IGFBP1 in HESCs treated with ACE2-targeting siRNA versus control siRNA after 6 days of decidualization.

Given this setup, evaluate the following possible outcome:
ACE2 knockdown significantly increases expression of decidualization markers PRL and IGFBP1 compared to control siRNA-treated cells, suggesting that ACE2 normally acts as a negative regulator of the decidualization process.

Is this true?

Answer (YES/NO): NO